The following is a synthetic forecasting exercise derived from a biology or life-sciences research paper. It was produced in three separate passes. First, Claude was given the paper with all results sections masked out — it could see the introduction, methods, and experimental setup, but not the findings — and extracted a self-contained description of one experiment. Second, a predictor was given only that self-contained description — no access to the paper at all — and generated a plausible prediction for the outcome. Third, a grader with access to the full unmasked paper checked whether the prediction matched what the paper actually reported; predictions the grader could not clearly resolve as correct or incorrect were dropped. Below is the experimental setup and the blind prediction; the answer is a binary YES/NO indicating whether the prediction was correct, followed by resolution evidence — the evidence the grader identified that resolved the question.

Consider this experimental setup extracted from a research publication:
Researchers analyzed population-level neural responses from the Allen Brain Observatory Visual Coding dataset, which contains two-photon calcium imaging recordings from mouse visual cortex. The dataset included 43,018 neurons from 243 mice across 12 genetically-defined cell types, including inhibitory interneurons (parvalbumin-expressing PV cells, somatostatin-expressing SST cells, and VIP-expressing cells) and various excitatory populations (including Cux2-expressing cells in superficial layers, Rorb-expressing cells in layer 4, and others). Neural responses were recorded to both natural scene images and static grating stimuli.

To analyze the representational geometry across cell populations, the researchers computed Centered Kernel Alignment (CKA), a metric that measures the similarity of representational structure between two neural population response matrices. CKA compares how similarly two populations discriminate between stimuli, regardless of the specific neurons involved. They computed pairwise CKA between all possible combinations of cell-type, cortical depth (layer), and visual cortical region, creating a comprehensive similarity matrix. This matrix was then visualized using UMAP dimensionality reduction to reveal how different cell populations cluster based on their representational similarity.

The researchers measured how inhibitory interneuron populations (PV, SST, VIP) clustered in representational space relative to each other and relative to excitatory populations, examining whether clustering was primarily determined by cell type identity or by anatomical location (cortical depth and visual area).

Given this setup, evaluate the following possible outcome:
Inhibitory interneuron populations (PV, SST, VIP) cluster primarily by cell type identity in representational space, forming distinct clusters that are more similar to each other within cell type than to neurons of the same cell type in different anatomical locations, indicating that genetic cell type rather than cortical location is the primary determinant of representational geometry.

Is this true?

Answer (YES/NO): YES